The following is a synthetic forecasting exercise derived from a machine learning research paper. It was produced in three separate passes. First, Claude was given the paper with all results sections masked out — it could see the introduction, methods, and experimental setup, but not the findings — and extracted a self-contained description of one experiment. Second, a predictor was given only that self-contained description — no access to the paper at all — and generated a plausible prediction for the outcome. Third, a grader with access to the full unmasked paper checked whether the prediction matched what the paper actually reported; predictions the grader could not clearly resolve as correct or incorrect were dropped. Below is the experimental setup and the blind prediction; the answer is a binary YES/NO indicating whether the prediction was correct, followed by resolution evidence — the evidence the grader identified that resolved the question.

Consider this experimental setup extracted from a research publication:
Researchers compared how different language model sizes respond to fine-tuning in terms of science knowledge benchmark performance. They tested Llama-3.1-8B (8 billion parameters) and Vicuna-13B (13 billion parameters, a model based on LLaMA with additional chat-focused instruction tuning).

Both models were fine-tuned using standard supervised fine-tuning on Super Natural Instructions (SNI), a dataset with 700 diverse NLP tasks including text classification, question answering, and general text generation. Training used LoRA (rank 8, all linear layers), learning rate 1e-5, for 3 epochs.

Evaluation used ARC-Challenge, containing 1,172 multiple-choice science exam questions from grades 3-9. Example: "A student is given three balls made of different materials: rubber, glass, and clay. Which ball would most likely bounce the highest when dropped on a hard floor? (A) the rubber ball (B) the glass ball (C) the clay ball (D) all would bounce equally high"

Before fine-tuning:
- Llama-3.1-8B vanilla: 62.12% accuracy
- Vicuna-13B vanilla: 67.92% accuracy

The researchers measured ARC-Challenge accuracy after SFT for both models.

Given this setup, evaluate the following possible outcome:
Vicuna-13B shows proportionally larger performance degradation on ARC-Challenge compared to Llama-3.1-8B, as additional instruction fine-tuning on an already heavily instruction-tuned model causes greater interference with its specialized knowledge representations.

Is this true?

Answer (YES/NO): NO